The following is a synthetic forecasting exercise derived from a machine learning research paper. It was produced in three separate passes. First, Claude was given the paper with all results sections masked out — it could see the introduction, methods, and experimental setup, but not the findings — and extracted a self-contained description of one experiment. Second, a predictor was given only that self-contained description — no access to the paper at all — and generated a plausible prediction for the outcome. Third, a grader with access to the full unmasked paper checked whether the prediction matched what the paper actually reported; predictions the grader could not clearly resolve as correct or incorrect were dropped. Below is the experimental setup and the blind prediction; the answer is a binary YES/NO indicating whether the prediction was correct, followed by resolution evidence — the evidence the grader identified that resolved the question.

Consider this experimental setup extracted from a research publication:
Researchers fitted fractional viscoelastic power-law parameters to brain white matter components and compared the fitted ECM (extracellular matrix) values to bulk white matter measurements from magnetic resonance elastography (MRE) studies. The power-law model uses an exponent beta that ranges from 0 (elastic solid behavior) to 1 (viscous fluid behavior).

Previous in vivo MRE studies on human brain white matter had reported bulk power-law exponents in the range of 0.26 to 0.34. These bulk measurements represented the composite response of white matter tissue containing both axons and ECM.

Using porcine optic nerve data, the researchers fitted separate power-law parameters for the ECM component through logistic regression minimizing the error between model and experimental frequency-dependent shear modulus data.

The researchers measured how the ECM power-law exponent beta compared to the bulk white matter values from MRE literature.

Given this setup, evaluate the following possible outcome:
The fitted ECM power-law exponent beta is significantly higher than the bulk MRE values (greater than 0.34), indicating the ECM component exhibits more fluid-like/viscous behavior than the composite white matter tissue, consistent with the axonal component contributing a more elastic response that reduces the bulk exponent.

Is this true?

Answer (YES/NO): NO